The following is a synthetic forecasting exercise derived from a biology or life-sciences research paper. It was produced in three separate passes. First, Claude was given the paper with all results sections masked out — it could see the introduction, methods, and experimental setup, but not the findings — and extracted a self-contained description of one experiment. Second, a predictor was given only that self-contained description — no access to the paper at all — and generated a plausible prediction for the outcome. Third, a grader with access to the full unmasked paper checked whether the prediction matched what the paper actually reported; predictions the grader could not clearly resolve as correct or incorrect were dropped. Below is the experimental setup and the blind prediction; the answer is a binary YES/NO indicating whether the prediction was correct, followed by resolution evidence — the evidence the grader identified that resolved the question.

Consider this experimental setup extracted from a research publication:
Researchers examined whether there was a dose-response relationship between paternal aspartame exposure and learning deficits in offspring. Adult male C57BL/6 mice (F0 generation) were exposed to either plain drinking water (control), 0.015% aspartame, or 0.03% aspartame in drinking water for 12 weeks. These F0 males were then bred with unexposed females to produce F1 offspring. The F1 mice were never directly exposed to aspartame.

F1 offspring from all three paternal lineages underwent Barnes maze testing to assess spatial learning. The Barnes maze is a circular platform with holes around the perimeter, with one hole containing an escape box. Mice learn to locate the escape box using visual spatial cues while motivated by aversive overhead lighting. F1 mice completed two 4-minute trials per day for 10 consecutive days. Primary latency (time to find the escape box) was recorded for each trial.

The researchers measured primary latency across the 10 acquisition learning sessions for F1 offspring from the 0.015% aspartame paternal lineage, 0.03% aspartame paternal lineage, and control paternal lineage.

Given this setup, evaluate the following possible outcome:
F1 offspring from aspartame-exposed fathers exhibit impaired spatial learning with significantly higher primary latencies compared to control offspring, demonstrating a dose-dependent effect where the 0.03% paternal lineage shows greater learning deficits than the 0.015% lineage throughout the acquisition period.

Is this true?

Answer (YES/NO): NO